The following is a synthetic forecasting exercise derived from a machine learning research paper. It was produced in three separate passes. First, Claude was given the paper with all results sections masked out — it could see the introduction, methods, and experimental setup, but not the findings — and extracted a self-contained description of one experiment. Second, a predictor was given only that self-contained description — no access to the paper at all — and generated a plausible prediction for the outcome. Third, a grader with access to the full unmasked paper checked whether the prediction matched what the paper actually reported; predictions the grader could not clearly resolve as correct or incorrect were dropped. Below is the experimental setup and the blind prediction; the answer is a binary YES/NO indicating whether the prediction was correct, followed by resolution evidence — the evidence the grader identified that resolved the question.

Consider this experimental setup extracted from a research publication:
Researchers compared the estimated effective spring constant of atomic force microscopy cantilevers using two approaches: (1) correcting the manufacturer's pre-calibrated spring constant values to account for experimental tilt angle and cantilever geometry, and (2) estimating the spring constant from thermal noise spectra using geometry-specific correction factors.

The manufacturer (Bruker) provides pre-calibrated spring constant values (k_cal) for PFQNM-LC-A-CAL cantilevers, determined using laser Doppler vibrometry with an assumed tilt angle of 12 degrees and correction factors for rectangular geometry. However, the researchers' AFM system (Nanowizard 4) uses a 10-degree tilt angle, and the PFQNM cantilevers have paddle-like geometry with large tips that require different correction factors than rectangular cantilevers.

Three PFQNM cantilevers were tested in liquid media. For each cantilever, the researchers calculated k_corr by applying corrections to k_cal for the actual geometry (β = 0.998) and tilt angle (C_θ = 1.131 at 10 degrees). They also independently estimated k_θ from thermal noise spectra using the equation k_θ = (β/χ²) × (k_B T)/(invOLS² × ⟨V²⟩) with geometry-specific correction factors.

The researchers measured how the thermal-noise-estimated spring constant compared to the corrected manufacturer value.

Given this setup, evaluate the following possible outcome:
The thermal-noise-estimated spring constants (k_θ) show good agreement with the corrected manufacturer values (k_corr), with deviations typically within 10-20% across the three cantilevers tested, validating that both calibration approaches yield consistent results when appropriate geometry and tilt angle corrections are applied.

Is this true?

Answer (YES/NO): YES